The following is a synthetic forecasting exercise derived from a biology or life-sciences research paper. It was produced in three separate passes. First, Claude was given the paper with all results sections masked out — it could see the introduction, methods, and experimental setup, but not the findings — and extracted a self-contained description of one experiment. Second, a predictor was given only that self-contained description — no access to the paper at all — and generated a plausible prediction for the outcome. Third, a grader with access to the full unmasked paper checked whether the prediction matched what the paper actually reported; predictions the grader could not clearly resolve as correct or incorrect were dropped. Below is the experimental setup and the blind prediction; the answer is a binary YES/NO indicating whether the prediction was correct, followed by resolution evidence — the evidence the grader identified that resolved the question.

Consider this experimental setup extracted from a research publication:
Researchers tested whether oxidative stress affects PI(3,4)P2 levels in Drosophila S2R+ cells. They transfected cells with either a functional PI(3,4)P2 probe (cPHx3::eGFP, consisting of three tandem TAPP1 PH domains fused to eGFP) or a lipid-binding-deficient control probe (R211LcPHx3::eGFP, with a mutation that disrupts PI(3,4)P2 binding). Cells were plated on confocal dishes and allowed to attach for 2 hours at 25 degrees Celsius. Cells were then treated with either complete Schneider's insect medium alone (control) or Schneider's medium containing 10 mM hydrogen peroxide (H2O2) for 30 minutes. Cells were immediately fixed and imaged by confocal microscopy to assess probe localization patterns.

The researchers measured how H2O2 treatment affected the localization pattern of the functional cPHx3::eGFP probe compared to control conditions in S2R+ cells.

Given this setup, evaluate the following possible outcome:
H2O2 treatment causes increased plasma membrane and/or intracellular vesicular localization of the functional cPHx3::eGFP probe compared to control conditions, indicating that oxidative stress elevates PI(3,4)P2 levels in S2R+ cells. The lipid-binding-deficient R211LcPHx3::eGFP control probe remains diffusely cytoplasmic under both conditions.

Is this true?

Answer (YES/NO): YES